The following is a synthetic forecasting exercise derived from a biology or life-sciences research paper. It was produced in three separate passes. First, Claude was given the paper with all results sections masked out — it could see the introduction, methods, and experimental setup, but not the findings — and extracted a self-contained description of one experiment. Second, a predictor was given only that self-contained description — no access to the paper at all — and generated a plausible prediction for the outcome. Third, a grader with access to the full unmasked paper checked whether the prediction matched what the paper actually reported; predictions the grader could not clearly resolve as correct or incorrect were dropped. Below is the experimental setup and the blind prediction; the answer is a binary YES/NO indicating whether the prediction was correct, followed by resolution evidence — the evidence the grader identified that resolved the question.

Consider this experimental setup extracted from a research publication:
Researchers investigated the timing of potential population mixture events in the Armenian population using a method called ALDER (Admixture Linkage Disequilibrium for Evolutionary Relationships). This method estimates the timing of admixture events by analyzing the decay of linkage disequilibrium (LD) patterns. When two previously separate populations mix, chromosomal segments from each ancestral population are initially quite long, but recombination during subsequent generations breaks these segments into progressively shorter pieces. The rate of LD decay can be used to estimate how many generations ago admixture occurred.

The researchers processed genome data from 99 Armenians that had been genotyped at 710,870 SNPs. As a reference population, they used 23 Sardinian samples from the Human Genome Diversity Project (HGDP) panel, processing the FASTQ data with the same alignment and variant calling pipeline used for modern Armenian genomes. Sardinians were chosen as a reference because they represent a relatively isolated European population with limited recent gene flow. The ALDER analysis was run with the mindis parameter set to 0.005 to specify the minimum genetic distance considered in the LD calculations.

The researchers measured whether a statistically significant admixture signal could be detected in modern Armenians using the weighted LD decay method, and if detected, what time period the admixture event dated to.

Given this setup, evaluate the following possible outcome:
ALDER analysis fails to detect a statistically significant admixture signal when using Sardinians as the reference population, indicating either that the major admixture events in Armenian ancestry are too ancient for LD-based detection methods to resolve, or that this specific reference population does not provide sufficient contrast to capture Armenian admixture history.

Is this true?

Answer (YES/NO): NO